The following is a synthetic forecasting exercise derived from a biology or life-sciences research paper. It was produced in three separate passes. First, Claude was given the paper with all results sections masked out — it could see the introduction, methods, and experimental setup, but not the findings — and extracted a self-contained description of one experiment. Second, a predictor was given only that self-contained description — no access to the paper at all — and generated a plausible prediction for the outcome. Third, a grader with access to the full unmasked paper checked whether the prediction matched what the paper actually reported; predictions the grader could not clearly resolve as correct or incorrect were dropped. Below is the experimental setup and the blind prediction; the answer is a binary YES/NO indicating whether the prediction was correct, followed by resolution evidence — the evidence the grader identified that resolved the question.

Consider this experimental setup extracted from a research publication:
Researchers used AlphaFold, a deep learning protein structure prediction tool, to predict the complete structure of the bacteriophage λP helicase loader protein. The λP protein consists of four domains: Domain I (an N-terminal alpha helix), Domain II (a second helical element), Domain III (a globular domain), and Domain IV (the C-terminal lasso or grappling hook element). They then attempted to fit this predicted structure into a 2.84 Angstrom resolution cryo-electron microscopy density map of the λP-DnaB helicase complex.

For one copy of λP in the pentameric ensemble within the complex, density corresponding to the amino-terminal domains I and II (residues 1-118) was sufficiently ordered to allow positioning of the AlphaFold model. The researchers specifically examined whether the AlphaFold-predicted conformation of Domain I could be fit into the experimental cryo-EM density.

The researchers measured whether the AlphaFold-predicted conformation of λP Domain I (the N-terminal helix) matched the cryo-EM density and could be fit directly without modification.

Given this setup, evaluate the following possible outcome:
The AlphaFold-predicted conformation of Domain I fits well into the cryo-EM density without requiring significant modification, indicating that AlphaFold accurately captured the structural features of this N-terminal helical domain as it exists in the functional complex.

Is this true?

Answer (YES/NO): NO